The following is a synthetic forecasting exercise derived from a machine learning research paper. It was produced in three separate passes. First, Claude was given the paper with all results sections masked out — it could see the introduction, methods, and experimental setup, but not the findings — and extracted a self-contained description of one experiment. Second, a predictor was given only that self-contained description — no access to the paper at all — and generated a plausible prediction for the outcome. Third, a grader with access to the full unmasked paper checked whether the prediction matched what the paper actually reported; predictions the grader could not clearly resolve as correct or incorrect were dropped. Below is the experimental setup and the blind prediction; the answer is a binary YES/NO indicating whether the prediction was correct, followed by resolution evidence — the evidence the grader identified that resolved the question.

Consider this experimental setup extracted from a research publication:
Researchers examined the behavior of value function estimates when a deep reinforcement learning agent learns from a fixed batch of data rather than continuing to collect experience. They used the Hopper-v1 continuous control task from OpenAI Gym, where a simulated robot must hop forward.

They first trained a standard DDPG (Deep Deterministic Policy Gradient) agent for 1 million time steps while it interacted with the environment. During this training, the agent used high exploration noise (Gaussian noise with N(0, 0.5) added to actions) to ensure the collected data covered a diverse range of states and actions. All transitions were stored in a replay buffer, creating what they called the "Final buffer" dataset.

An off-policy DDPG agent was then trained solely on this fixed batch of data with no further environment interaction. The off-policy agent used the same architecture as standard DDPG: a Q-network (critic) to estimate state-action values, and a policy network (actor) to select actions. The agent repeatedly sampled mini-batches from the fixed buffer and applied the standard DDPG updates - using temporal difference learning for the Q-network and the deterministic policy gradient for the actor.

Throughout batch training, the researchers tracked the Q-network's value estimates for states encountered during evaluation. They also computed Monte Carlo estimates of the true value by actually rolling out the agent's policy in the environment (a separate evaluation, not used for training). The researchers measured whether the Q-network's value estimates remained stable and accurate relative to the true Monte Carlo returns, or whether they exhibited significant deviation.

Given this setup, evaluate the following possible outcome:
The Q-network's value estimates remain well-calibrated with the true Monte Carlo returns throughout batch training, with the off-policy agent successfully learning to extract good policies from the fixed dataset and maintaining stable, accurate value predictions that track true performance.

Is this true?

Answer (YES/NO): NO